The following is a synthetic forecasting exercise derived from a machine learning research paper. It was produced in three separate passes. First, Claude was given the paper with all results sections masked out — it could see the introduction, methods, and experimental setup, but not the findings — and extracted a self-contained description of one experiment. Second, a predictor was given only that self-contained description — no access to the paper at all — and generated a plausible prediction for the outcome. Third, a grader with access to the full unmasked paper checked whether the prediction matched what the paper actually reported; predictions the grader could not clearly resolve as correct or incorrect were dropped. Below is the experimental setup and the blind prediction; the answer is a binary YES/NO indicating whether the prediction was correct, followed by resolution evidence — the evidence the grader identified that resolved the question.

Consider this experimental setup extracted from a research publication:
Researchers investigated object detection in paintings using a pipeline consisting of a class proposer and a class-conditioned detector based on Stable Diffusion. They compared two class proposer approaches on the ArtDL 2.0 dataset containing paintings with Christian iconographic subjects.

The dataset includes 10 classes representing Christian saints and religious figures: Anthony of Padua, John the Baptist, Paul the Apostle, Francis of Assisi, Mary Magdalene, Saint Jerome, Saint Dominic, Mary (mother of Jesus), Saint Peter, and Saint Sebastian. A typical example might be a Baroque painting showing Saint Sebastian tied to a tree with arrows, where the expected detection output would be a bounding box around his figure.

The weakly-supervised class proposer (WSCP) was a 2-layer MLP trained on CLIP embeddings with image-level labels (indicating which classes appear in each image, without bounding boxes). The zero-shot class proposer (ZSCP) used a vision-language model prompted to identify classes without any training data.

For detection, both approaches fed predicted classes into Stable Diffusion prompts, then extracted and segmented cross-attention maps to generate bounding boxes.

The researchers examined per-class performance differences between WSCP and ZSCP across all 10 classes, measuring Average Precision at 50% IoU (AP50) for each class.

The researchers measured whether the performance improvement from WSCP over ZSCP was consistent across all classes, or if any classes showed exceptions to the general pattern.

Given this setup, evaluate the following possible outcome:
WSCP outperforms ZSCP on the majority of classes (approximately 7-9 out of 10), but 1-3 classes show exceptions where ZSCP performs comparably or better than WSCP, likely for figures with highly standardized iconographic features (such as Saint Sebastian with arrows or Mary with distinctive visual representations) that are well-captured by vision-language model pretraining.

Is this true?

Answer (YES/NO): YES